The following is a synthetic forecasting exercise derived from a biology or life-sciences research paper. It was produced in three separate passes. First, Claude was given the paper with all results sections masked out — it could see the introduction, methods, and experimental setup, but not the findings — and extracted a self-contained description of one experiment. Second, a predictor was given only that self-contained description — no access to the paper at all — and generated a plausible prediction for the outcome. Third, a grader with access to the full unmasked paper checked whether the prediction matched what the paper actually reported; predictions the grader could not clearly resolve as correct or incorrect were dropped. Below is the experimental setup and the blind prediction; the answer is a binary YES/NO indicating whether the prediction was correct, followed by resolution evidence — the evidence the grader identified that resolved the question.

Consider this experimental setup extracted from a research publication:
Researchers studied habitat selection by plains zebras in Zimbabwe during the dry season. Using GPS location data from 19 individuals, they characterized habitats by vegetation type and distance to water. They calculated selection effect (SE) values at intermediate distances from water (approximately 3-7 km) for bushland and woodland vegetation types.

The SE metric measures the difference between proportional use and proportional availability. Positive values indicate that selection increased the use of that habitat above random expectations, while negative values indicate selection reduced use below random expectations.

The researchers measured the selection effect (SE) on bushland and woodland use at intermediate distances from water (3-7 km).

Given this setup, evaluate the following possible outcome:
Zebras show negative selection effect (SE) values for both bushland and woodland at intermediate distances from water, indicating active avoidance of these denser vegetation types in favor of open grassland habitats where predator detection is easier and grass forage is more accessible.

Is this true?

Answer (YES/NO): YES